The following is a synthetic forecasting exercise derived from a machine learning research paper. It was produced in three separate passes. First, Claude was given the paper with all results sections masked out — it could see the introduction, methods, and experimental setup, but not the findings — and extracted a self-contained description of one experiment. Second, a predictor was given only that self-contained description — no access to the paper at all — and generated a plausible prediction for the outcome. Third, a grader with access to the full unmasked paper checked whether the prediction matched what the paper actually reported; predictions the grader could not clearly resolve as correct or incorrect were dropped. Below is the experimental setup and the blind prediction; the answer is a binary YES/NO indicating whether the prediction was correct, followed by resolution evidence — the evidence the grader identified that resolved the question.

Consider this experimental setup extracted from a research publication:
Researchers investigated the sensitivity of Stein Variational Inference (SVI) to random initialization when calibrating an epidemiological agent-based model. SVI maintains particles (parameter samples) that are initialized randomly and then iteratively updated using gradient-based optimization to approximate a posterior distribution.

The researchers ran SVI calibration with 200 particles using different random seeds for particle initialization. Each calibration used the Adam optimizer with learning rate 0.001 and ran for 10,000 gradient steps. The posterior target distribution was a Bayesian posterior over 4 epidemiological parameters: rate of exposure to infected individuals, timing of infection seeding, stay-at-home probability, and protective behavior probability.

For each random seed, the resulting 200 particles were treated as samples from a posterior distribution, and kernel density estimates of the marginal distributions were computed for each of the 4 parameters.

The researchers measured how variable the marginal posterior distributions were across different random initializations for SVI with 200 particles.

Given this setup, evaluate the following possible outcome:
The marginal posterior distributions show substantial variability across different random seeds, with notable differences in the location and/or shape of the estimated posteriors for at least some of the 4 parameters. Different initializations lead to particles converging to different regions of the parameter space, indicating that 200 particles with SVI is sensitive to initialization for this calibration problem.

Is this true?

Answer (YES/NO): NO